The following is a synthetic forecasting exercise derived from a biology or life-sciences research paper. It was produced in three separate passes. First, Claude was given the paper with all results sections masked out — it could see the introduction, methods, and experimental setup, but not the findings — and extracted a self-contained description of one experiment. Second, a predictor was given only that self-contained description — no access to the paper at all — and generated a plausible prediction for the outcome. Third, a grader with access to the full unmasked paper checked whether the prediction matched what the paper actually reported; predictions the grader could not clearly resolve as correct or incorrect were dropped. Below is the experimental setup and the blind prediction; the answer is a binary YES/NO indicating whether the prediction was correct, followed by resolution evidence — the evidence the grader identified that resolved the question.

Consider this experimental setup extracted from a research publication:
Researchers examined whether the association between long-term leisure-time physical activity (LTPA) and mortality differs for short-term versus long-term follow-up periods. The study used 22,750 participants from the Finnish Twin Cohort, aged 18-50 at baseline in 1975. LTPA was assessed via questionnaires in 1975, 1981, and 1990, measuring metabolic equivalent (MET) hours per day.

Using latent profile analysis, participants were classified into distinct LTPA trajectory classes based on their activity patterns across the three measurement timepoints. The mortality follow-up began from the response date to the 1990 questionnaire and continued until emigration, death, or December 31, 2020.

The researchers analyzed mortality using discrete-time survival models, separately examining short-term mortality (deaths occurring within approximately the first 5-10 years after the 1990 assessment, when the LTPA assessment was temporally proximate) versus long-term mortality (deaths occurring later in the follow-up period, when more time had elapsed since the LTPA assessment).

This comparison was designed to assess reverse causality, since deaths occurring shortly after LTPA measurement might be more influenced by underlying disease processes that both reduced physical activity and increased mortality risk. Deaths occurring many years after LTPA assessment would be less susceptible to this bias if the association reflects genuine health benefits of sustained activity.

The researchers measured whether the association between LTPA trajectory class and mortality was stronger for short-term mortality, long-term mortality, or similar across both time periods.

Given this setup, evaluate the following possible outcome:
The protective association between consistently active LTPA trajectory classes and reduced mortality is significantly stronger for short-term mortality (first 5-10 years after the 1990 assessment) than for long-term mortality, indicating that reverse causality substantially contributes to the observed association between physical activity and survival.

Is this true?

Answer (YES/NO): YES